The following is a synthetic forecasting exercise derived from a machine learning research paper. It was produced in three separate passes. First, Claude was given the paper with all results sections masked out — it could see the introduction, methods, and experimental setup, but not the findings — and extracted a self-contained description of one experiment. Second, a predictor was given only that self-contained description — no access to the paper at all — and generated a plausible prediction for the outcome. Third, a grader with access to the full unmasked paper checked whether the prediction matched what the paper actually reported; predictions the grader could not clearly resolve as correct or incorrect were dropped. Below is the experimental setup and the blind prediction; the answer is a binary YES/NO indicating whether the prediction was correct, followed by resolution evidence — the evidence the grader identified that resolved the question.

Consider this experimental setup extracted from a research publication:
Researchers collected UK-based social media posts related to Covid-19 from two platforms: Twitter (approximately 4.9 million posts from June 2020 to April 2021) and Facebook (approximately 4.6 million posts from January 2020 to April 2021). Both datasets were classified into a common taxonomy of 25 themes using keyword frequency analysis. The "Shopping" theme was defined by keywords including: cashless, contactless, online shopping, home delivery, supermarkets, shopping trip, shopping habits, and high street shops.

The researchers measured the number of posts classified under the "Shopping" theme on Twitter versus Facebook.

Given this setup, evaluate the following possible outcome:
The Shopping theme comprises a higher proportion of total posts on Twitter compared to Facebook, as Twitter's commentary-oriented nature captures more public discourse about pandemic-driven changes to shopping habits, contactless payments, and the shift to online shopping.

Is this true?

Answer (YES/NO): NO